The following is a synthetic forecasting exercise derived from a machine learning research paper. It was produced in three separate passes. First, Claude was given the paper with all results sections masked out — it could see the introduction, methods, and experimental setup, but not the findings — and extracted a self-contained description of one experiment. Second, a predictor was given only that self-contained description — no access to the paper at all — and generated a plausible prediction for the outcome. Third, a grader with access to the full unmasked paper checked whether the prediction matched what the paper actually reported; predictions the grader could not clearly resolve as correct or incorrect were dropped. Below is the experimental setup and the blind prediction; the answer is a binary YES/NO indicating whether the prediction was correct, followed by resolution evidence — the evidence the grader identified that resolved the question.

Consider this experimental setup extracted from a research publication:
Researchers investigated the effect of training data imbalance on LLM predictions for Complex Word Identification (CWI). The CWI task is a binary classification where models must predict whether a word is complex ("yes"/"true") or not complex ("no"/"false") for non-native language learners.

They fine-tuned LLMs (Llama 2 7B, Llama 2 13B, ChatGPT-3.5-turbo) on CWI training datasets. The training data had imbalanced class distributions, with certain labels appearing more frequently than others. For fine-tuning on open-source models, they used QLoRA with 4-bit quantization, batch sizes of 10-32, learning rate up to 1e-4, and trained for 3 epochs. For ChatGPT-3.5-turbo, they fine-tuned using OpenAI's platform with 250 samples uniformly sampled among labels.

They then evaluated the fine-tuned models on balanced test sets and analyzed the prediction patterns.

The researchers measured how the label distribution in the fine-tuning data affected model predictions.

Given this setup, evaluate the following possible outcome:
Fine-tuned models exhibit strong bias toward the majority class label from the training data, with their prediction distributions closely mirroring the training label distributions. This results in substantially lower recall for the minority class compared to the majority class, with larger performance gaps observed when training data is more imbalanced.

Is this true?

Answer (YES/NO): NO